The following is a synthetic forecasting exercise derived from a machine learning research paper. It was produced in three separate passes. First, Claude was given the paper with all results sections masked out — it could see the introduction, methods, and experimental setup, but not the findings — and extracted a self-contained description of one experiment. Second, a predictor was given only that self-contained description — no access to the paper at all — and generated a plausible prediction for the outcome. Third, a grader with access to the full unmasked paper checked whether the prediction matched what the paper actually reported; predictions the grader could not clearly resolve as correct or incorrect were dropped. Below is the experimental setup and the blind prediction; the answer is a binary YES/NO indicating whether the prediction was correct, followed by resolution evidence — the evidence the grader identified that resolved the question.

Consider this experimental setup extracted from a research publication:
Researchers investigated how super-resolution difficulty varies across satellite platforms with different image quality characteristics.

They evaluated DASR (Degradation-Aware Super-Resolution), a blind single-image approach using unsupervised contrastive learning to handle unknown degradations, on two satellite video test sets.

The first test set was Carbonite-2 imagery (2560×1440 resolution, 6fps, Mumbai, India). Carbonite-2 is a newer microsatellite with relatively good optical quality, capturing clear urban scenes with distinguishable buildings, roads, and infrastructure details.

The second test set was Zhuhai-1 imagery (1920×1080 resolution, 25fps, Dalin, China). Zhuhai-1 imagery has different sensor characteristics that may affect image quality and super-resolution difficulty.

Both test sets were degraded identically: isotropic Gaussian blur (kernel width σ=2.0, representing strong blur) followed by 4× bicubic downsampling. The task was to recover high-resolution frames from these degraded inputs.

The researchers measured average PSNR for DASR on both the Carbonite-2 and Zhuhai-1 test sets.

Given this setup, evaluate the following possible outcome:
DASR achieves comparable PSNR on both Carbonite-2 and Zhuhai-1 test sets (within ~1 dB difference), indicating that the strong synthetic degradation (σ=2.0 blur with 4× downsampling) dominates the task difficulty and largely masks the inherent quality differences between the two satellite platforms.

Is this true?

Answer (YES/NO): NO